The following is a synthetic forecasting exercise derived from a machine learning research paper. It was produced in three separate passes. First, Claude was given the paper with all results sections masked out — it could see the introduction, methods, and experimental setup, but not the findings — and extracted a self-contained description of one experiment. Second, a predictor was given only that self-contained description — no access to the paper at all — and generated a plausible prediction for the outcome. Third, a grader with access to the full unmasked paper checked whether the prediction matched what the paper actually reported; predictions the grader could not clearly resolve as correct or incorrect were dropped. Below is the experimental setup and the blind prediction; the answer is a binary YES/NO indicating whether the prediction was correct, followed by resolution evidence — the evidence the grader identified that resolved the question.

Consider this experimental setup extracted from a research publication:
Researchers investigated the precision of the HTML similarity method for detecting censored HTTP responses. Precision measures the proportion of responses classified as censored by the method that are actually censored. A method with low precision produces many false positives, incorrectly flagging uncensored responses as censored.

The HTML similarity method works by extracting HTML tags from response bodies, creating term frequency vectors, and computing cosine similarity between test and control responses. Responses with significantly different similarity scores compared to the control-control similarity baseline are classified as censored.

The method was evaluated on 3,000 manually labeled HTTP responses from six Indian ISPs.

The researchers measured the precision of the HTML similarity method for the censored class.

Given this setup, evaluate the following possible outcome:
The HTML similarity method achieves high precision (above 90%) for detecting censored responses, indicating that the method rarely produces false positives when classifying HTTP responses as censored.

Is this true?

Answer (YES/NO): NO